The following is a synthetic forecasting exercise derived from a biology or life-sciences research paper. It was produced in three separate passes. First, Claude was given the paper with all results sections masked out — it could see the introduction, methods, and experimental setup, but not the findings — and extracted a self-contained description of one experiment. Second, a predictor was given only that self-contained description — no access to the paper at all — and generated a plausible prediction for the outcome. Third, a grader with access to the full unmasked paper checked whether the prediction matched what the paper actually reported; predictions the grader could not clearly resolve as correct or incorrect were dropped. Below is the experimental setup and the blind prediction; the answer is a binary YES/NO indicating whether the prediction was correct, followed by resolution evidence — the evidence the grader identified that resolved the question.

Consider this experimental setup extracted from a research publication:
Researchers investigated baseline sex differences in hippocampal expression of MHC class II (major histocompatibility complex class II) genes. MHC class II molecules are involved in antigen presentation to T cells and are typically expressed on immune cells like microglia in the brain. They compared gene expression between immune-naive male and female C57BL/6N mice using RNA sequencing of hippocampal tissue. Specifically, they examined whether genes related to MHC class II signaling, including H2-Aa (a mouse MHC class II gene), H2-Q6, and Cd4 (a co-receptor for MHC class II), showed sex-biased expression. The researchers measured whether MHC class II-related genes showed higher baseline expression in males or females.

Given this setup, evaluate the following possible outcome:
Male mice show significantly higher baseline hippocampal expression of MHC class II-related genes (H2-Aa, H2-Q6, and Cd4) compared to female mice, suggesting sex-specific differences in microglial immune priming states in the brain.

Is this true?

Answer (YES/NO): NO